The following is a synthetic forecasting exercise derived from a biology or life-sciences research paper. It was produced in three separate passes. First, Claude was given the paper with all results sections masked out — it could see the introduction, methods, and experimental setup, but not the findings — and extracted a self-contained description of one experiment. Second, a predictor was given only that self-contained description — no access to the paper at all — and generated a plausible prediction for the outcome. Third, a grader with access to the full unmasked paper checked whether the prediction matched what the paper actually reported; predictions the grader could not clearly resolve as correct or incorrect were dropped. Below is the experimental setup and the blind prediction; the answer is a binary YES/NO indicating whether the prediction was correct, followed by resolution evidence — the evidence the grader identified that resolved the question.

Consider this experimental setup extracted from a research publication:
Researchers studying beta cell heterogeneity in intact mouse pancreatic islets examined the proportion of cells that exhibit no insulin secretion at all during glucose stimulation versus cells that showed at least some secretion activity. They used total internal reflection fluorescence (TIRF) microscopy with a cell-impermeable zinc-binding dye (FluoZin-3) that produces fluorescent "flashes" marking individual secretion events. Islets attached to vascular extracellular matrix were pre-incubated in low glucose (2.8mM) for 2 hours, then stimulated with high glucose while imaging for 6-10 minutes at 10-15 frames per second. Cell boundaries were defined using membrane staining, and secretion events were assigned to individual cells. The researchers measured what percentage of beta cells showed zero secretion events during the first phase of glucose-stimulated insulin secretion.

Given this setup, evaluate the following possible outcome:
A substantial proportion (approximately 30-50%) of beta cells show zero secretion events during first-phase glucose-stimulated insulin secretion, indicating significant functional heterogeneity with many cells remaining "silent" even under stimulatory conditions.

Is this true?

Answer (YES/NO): YES